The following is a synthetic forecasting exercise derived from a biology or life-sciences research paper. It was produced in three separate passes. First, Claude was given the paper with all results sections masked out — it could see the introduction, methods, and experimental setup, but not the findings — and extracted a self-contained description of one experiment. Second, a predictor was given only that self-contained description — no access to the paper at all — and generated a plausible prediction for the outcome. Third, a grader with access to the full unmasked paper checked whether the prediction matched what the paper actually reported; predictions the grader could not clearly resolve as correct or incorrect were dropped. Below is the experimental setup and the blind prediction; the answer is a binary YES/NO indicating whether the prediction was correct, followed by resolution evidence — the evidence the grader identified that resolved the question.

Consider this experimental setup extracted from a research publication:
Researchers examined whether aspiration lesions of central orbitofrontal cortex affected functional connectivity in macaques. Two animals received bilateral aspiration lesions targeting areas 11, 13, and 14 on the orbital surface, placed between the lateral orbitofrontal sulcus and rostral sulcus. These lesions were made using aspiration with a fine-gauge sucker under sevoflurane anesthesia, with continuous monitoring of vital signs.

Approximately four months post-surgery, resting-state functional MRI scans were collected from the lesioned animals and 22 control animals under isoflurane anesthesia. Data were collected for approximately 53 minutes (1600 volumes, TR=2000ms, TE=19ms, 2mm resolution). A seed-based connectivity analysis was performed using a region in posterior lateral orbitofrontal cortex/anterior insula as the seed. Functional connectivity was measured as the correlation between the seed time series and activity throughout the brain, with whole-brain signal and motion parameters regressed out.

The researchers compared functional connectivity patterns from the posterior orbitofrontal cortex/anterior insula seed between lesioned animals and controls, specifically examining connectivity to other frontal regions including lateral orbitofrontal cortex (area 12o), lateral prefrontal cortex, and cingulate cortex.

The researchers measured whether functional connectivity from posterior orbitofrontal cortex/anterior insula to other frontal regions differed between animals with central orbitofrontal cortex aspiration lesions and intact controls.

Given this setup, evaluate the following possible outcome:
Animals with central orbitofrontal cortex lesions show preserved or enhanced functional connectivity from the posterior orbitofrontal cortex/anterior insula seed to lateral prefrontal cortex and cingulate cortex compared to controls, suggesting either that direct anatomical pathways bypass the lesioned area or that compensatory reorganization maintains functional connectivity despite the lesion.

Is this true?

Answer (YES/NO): NO